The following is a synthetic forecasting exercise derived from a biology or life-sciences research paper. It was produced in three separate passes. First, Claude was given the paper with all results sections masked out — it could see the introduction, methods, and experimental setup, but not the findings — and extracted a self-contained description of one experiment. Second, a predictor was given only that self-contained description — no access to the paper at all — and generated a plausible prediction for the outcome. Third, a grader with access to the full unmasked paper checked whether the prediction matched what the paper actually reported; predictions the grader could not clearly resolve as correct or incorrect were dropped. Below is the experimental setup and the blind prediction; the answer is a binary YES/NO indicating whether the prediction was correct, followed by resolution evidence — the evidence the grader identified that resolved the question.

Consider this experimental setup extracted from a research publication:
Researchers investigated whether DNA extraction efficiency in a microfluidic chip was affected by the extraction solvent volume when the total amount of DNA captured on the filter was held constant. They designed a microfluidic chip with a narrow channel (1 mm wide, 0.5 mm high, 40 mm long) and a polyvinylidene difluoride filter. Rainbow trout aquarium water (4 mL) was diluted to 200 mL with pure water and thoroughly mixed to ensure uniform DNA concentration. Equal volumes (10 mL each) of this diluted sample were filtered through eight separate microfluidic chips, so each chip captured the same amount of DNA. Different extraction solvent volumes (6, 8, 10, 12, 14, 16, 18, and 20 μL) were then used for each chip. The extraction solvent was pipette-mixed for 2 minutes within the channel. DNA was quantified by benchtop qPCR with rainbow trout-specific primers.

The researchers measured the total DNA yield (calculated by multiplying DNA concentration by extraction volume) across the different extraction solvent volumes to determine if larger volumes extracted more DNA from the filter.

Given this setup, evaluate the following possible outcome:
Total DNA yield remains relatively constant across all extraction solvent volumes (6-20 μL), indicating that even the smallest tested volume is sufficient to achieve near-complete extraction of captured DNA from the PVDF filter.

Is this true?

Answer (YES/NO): NO